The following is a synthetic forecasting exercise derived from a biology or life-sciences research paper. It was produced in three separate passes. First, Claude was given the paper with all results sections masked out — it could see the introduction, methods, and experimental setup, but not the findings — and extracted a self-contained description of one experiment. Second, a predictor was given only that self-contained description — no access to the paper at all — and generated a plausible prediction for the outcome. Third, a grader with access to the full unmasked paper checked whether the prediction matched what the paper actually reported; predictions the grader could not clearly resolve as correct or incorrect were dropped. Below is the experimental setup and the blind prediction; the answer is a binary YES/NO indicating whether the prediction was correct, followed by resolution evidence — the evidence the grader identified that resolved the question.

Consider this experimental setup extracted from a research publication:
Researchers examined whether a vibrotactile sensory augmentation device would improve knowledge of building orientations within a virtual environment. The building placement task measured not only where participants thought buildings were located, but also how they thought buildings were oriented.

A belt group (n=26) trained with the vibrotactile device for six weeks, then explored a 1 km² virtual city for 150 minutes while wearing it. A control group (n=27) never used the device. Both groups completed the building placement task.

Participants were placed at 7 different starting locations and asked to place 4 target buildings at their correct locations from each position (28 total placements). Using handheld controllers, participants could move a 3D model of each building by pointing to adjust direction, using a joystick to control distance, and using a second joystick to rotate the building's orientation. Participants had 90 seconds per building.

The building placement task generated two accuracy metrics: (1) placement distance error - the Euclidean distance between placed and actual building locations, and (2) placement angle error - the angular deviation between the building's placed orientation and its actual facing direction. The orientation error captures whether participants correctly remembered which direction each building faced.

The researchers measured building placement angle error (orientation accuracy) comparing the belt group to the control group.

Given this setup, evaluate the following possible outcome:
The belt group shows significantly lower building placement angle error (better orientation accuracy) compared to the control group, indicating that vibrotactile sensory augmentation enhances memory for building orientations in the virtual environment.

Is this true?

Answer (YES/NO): YES